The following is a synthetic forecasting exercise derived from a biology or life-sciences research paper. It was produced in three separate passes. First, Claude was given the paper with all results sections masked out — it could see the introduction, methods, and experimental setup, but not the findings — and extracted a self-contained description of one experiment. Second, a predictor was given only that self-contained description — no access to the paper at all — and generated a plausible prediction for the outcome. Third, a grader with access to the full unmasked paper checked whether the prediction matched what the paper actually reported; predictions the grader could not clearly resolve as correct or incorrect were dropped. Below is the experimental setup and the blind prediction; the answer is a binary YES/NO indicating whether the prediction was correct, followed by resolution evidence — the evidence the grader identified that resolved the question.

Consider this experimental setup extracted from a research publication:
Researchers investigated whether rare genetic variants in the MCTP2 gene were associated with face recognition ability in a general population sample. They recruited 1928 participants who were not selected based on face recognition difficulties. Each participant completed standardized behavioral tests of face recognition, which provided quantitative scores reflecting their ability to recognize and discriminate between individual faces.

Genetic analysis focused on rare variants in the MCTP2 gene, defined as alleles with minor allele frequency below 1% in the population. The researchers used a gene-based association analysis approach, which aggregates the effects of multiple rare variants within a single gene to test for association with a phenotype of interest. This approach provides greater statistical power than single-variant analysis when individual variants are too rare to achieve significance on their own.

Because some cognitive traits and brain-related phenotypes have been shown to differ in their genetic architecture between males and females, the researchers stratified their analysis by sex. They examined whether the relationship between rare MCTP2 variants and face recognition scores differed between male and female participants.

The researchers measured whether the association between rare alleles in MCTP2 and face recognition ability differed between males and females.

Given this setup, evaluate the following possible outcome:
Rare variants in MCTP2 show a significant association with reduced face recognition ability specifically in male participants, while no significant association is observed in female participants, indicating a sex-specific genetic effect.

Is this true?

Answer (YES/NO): YES